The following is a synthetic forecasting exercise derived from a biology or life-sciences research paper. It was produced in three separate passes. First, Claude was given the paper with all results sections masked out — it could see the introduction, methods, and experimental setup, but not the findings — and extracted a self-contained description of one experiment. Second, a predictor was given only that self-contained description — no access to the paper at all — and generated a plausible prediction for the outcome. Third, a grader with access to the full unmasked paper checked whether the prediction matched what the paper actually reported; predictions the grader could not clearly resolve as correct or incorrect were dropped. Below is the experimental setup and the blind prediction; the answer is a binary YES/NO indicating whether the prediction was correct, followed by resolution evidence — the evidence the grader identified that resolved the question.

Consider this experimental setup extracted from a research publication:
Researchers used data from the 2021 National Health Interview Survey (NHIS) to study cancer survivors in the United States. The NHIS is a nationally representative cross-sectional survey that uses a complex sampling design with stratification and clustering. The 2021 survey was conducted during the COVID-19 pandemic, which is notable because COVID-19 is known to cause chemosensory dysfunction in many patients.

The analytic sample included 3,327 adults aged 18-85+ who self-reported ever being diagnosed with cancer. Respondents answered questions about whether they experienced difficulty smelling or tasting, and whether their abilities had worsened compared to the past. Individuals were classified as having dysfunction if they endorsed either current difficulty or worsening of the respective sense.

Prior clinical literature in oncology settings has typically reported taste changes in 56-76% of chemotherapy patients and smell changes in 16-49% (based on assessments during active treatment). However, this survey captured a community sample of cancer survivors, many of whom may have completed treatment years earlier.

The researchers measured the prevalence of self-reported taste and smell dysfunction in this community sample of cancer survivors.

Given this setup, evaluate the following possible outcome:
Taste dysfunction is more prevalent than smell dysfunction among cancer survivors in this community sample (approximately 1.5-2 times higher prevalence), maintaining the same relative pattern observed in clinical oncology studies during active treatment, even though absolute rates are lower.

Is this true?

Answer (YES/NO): NO